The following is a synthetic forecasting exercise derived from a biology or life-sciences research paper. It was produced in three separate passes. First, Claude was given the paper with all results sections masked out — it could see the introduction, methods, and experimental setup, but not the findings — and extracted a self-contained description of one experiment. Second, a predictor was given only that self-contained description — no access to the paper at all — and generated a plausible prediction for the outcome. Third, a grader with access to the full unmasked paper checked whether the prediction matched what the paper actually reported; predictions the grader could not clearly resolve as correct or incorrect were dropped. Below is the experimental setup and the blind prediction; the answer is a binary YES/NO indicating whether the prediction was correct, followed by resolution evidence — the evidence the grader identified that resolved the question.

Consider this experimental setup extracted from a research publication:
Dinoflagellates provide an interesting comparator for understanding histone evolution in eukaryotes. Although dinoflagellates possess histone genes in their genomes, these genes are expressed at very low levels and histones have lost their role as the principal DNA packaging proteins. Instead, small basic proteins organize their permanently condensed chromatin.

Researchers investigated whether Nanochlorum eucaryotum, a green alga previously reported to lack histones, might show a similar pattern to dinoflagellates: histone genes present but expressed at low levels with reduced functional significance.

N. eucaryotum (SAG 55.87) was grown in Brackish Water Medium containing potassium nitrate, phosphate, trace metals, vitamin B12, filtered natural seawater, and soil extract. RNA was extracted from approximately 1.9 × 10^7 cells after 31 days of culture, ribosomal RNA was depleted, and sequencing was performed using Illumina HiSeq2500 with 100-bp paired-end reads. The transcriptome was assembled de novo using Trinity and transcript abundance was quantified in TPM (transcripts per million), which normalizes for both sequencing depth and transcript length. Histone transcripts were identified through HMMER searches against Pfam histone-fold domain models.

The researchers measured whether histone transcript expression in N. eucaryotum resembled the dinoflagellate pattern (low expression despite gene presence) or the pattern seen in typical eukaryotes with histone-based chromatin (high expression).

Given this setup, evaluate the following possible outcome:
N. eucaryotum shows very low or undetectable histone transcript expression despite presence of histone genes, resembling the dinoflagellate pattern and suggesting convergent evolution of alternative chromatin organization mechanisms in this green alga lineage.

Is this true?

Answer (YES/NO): NO